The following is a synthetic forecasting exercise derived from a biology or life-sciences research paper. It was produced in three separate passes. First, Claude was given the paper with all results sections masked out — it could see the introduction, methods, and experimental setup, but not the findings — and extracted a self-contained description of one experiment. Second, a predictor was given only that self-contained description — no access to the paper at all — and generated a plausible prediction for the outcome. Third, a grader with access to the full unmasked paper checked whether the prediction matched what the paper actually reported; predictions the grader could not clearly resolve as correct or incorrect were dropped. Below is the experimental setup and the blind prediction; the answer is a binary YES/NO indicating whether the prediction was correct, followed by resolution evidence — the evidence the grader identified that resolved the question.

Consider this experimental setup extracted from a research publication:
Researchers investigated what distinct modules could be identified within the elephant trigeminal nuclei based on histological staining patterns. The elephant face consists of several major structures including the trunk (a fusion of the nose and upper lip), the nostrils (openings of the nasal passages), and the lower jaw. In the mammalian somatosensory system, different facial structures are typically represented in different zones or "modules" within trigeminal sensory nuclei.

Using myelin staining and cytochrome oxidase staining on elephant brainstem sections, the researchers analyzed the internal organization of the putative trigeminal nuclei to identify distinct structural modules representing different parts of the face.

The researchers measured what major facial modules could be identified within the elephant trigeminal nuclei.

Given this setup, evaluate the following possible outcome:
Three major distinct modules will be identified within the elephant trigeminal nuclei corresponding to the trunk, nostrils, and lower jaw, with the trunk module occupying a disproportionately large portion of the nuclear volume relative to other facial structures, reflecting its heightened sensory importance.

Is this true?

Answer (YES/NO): YES